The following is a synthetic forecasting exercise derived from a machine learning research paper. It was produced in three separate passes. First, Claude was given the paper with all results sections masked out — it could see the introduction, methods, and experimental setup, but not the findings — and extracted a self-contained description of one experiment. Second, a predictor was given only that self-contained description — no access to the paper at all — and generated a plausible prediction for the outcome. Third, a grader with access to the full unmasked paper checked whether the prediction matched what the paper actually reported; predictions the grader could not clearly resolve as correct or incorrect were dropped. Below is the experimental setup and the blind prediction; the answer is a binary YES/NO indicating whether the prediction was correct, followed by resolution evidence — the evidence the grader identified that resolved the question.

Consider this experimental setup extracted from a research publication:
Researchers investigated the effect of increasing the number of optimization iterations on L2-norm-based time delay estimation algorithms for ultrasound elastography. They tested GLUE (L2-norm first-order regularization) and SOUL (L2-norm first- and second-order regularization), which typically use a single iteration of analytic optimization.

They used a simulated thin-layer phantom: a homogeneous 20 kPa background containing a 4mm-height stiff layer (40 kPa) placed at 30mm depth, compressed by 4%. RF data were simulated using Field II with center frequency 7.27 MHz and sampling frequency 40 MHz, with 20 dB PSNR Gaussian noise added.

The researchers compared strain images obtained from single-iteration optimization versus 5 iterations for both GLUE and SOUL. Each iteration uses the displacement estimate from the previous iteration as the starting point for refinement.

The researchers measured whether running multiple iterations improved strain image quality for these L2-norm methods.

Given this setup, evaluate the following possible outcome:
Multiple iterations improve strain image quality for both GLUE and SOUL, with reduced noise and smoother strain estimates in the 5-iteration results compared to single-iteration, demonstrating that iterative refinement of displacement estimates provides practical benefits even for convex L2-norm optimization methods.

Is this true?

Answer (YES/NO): NO